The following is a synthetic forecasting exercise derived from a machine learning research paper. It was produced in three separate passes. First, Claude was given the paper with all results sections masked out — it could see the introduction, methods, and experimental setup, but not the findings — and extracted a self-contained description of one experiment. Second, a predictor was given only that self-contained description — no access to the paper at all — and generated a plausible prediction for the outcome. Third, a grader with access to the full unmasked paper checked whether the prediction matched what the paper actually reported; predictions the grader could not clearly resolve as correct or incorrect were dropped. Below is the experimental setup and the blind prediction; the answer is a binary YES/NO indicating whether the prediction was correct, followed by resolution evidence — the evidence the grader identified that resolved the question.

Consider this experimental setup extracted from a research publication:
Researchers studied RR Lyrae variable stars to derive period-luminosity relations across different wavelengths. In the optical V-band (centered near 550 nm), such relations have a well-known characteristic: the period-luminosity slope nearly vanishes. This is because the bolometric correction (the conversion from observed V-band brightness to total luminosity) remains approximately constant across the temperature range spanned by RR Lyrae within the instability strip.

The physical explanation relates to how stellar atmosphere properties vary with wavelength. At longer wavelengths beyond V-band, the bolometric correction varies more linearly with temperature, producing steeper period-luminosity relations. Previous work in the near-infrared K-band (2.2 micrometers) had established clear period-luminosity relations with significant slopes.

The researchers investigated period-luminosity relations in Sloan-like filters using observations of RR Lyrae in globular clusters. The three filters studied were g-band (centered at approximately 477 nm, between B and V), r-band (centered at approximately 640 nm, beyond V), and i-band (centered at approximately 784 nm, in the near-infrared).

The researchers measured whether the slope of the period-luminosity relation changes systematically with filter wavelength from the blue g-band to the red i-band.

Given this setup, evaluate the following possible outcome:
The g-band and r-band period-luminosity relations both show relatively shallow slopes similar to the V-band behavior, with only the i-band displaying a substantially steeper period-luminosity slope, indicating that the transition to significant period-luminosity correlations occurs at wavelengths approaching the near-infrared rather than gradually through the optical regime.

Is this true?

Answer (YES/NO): NO